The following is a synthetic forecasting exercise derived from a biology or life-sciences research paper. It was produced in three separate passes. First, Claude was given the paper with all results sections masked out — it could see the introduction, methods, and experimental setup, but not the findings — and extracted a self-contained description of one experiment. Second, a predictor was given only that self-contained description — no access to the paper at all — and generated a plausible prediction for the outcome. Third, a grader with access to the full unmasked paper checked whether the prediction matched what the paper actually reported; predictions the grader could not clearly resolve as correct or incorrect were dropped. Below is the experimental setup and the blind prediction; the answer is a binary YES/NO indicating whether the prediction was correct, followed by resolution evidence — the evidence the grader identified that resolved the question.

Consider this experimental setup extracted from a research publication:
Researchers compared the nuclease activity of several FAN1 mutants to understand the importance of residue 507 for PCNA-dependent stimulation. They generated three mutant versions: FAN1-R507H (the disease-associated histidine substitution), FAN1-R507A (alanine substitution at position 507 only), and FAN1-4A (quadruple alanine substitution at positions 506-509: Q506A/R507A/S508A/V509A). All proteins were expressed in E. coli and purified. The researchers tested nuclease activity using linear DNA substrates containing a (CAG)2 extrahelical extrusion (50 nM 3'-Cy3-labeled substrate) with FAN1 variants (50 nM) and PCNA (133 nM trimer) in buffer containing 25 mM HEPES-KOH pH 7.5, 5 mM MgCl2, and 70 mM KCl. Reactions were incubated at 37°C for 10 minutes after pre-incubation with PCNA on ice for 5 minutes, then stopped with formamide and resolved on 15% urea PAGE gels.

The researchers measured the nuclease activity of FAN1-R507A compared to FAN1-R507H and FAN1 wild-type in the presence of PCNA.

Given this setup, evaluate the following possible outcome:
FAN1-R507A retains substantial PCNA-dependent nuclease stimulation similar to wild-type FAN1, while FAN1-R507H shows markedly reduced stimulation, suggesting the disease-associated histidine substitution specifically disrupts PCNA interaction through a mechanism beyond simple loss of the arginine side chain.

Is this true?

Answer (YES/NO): NO